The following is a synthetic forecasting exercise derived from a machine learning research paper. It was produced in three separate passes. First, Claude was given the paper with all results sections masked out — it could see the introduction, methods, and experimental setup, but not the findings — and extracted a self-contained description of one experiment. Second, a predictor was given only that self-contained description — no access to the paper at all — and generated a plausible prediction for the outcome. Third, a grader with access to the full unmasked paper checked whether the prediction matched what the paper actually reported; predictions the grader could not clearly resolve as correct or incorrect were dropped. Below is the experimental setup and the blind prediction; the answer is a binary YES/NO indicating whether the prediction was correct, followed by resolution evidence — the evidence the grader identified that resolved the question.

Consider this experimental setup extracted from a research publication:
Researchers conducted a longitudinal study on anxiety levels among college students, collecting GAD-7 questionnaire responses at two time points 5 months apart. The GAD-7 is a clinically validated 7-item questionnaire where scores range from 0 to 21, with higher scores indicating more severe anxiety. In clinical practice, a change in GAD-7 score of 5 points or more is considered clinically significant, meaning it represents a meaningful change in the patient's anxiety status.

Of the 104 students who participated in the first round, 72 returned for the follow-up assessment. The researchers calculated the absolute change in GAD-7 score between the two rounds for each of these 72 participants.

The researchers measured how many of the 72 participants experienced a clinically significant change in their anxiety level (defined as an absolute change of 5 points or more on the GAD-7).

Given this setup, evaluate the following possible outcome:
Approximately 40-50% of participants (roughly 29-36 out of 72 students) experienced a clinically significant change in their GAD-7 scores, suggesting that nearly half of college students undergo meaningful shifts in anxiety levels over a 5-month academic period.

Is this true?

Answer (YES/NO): NO